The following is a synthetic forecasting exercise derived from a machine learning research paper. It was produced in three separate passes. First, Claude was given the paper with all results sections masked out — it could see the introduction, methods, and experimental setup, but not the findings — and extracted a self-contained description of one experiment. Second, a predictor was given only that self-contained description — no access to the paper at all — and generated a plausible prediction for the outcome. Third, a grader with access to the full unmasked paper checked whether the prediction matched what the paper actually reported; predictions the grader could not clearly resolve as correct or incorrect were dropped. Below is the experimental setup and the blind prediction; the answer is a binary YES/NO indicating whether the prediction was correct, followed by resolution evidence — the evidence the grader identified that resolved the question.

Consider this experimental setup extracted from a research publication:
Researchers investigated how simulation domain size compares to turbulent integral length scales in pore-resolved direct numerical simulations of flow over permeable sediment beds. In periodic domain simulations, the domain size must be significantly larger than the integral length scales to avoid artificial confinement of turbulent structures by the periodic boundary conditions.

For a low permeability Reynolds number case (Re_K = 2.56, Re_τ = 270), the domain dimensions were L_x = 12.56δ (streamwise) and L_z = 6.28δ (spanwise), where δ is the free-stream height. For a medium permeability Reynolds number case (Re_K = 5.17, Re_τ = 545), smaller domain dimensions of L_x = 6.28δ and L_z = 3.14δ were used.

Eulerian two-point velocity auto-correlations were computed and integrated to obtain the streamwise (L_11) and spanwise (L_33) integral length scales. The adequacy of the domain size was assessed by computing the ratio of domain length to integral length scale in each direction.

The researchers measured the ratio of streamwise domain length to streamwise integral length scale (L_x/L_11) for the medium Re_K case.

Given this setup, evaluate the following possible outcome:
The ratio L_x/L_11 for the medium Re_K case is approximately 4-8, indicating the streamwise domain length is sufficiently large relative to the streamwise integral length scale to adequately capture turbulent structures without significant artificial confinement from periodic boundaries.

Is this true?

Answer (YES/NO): NO